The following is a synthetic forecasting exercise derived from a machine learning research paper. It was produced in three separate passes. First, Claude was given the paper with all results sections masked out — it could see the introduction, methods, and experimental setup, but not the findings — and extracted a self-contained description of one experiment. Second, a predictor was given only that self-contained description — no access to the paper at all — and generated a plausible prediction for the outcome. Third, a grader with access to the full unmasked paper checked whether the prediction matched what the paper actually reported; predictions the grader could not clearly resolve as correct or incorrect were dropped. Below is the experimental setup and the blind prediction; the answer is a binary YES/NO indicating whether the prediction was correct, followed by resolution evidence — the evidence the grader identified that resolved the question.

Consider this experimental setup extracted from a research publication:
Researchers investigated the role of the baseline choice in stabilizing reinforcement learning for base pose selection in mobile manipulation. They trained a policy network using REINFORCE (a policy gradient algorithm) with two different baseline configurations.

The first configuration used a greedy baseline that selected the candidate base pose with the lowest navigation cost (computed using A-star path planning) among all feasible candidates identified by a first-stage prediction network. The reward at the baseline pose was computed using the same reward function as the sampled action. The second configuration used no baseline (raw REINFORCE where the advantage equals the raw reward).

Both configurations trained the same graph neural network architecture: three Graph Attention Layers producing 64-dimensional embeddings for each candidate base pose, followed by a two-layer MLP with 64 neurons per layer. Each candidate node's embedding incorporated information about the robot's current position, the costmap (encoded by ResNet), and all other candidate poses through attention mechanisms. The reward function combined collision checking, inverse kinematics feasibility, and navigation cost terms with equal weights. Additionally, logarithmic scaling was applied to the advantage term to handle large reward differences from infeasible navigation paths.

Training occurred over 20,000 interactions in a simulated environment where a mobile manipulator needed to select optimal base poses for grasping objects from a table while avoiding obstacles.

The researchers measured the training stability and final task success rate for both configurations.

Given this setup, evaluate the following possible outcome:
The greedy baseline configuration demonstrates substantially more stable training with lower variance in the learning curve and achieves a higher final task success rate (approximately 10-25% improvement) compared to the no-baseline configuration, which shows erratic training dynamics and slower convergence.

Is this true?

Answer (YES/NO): NO